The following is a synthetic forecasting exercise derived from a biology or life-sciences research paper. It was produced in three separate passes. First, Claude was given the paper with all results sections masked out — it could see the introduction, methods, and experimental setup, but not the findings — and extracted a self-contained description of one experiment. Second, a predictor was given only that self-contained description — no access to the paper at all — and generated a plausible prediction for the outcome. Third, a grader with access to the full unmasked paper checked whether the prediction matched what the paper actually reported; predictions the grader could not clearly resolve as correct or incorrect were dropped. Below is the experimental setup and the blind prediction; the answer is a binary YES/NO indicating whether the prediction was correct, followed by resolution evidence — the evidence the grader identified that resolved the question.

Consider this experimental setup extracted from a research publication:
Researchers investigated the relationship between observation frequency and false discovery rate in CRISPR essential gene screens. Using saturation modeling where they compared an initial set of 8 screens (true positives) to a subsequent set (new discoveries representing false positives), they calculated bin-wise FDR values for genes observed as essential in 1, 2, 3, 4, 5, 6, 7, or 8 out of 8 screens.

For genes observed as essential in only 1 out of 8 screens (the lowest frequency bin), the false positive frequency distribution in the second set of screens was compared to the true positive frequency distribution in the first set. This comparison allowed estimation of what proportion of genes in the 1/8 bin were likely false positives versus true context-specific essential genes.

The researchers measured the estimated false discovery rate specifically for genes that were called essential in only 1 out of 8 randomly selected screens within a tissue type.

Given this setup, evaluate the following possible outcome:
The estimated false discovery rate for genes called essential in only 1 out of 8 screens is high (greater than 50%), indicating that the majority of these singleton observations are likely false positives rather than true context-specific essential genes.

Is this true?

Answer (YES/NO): NO